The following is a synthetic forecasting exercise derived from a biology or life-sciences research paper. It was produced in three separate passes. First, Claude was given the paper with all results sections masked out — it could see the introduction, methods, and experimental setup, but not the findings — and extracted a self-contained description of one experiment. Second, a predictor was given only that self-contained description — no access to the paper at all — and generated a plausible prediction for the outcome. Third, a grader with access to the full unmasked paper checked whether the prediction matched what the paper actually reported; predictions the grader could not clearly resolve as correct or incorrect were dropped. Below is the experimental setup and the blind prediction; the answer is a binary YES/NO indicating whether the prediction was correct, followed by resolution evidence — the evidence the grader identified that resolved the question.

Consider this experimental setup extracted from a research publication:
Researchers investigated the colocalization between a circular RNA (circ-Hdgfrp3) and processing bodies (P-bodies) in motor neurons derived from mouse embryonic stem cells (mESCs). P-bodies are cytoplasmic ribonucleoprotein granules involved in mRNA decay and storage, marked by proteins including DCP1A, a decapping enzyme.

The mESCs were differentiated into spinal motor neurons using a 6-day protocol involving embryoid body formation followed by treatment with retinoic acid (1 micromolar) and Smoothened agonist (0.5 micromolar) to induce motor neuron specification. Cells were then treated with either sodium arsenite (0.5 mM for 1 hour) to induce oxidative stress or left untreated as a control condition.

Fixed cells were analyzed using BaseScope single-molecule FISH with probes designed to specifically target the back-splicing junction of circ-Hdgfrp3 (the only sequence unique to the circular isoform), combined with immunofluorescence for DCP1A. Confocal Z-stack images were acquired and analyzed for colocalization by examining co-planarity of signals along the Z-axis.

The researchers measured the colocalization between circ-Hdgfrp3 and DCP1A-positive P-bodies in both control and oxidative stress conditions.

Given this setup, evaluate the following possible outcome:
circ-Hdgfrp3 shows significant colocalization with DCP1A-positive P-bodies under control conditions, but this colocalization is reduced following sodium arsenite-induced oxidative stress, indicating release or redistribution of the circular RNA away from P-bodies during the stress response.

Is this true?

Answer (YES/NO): NO